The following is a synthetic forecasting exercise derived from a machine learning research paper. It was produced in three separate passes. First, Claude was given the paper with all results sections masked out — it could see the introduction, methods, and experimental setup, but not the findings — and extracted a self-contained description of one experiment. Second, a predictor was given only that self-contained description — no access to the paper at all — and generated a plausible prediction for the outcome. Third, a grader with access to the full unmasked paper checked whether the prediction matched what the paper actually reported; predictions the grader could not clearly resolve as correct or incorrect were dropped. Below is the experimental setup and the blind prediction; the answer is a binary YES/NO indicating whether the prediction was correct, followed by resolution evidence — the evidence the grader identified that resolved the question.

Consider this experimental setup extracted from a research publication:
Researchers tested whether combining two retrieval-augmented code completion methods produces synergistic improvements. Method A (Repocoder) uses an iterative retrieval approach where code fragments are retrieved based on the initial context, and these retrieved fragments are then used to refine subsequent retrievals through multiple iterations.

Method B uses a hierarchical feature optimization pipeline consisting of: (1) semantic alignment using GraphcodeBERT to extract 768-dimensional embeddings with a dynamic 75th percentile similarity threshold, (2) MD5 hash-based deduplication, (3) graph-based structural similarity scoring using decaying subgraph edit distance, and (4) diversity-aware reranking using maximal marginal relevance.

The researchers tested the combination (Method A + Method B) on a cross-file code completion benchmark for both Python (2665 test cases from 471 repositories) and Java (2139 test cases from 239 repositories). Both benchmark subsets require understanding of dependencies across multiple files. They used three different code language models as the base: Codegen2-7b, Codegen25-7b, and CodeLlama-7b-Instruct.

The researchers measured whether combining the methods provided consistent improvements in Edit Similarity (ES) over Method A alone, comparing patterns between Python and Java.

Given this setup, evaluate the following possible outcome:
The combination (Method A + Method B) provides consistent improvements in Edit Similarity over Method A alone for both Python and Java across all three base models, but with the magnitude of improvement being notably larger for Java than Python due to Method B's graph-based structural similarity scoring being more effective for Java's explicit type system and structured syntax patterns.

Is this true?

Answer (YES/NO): NO